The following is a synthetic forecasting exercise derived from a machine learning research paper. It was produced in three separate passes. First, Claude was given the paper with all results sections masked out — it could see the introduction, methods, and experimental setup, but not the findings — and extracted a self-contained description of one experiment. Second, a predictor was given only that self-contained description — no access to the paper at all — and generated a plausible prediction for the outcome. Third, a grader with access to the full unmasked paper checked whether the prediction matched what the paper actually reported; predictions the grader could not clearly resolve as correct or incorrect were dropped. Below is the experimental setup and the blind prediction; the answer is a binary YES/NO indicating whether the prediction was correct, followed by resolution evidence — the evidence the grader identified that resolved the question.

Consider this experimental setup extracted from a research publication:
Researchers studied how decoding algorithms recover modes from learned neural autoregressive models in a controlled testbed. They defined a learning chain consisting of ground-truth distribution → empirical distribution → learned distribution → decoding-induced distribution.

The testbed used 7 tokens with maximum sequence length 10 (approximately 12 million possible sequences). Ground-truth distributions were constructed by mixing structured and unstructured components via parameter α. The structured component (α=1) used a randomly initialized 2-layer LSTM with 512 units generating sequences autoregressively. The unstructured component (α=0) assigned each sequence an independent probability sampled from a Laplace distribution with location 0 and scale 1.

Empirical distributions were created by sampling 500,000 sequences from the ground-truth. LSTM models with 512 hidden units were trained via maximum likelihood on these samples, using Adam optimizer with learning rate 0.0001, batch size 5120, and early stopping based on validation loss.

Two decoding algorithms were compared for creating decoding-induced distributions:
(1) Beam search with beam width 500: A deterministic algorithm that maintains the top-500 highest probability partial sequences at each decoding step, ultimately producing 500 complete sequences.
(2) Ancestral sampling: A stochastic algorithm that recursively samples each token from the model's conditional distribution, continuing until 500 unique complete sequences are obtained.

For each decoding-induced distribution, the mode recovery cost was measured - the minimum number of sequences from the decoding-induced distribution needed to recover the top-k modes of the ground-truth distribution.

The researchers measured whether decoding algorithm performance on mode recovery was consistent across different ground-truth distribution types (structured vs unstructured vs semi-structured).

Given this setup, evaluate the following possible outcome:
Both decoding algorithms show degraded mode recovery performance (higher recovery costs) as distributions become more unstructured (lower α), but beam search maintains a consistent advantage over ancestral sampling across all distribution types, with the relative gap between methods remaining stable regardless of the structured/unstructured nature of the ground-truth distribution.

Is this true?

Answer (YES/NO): NO